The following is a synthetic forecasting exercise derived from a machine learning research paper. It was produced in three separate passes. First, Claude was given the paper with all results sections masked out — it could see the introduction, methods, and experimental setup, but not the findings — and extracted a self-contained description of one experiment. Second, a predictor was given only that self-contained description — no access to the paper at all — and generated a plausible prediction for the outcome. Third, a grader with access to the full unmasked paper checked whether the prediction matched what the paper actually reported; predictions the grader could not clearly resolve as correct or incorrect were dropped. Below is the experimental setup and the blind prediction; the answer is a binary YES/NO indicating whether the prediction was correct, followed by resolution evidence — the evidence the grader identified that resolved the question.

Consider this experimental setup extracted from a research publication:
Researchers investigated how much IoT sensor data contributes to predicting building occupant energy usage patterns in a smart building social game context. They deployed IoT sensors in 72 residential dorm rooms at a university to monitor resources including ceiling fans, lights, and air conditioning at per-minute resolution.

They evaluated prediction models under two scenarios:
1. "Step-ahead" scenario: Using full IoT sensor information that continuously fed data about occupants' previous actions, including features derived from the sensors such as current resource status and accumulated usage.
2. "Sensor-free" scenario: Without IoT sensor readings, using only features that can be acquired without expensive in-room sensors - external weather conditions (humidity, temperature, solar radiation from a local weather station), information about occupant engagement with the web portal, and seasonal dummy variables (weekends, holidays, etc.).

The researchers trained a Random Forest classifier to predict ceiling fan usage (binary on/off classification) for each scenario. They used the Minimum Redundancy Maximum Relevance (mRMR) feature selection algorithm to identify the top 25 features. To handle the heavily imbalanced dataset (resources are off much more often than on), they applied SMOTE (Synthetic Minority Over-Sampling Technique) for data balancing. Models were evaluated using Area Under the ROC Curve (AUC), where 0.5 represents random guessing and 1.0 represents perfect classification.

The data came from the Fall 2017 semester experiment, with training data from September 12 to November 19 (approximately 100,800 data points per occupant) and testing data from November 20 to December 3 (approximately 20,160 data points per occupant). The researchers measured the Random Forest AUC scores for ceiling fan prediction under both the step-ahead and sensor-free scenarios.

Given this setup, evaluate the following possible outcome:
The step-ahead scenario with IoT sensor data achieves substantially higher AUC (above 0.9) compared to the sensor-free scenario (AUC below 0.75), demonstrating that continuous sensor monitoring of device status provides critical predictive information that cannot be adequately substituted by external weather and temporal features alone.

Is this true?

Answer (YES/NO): YES